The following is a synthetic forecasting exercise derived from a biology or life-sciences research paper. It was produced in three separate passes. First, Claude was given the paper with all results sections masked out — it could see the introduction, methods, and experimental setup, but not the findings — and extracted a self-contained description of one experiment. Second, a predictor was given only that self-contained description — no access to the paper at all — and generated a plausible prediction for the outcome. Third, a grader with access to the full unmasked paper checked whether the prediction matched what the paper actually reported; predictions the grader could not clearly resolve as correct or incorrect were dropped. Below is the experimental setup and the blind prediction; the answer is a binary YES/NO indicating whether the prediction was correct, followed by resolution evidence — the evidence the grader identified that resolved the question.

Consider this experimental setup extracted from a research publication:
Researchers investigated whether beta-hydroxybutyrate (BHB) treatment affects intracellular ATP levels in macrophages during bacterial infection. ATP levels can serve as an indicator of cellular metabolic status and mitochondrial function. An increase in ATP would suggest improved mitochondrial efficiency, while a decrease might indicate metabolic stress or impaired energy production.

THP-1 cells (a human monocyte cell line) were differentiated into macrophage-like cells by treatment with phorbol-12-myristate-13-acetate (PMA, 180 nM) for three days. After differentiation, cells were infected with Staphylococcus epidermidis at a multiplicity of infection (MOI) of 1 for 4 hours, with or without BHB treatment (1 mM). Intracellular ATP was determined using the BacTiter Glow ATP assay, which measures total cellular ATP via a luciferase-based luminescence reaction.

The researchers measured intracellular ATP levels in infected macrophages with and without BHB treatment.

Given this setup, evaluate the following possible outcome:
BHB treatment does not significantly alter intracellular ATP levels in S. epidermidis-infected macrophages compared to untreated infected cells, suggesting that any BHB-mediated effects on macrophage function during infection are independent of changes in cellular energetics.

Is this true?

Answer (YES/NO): NO